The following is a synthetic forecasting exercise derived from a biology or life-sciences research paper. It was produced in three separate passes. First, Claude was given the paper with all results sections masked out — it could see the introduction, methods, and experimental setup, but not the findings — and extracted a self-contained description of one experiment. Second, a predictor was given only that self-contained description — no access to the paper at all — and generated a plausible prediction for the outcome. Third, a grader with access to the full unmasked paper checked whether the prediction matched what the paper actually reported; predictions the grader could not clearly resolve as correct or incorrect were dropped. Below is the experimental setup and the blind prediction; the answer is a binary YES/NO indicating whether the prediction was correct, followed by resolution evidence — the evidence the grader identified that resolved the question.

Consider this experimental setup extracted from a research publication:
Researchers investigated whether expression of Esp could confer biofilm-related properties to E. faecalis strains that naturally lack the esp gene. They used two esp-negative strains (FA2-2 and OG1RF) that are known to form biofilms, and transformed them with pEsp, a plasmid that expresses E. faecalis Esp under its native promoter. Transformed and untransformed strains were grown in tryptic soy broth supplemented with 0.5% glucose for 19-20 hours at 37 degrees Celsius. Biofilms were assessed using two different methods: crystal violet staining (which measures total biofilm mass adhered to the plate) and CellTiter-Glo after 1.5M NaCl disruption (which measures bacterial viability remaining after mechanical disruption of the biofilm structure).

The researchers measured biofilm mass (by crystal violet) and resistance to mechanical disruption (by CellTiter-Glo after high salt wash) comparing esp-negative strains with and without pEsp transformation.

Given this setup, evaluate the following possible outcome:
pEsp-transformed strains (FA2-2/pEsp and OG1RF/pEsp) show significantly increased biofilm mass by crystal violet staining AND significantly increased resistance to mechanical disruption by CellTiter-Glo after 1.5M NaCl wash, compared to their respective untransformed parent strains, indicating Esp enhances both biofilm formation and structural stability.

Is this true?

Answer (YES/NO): NO